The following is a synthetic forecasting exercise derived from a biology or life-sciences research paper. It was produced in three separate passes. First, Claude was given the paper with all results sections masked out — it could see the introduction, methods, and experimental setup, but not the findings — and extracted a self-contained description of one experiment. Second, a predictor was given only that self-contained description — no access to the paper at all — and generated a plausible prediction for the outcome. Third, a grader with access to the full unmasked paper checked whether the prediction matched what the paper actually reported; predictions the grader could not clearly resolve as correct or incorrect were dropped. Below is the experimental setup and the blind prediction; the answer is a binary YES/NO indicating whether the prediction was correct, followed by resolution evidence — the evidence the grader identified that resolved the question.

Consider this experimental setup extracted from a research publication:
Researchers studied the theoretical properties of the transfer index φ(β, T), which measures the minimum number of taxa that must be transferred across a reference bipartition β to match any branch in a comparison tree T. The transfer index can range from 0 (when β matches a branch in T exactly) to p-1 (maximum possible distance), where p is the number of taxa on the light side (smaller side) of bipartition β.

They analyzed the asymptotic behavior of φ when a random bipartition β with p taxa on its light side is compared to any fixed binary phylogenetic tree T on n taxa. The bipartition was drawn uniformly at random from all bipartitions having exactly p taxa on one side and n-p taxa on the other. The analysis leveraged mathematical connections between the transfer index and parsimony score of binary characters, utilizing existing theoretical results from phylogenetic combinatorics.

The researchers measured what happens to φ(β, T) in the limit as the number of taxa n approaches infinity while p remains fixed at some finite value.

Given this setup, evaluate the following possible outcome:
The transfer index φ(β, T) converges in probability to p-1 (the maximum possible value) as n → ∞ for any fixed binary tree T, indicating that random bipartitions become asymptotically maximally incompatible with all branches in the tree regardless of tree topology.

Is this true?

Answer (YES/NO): YES